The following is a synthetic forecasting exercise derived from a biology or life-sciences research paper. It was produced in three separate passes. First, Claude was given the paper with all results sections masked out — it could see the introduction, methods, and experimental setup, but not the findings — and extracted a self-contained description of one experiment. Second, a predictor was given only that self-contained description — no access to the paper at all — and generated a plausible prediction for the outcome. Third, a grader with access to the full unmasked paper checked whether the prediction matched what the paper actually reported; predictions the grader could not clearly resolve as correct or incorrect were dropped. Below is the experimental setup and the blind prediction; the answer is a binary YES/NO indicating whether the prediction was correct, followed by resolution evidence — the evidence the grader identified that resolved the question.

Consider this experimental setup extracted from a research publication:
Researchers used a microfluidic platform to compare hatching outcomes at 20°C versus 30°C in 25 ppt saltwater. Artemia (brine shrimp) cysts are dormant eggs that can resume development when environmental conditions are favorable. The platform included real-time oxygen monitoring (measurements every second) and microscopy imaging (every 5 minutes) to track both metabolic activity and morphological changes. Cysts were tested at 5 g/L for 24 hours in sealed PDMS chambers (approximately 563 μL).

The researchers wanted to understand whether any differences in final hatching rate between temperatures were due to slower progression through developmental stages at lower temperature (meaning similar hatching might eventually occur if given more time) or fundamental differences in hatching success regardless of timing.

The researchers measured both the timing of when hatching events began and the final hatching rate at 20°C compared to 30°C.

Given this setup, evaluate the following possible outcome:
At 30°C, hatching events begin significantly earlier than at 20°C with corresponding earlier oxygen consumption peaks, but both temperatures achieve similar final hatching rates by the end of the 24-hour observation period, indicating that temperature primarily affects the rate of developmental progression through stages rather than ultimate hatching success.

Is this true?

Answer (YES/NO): NO